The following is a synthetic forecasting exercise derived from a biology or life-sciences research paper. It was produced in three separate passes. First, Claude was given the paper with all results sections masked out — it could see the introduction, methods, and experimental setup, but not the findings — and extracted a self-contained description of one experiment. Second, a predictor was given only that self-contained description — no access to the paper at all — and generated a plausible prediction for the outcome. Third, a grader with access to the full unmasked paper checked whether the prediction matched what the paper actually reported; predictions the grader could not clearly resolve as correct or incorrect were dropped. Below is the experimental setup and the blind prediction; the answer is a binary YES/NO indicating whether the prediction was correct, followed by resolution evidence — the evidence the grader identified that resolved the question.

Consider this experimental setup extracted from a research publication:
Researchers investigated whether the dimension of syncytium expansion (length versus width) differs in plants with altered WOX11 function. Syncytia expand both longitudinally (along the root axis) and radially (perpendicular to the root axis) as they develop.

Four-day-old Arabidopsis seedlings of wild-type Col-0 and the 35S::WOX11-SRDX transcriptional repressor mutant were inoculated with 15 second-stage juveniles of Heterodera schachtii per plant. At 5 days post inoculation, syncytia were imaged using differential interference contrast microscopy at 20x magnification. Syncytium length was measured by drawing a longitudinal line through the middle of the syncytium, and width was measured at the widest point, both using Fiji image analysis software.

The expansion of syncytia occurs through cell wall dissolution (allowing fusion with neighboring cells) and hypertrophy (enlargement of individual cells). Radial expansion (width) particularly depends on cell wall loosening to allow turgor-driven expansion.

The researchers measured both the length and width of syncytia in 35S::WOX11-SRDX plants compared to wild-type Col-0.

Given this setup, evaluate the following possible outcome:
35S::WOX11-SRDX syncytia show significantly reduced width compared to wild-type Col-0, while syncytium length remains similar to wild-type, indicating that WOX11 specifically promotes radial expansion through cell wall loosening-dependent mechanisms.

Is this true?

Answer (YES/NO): NO